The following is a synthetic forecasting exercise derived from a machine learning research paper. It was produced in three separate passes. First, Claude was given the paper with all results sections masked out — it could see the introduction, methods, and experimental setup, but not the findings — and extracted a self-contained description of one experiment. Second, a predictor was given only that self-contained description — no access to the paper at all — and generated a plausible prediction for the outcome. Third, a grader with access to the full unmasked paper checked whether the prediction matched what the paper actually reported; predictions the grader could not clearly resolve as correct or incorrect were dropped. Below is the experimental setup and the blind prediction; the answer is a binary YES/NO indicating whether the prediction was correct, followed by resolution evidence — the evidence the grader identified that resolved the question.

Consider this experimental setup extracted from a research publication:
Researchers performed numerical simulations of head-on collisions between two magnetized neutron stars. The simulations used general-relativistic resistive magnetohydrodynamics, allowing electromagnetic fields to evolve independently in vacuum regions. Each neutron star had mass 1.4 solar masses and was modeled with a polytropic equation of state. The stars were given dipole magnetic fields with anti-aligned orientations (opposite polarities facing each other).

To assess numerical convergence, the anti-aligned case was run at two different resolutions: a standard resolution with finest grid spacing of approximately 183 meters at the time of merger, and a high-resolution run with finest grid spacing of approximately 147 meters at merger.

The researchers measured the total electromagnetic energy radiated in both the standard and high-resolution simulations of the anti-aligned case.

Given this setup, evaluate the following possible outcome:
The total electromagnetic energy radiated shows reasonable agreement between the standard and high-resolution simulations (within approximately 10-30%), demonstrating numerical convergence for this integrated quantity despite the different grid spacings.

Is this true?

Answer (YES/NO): YES